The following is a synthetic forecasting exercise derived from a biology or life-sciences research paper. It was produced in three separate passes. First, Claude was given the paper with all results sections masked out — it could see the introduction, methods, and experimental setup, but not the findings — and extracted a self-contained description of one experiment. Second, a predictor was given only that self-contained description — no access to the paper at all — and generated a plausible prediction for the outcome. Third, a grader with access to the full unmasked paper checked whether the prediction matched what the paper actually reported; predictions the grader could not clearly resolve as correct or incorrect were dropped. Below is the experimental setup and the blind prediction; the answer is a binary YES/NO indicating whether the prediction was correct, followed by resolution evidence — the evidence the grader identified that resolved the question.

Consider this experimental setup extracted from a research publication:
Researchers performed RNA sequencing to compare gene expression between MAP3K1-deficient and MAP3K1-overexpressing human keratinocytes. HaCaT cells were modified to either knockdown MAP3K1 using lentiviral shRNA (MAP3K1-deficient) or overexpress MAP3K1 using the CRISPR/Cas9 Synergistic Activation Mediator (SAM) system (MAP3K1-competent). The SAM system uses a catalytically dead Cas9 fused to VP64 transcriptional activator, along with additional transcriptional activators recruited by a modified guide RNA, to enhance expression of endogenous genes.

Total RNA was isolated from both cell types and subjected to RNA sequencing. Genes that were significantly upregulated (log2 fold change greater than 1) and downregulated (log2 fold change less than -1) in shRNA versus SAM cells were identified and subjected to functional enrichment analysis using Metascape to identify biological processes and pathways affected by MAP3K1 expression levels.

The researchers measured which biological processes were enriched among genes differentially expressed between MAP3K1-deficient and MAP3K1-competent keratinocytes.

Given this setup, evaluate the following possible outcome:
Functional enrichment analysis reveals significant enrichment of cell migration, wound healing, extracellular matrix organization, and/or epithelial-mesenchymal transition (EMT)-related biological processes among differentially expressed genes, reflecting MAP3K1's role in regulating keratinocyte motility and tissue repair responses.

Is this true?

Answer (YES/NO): NO